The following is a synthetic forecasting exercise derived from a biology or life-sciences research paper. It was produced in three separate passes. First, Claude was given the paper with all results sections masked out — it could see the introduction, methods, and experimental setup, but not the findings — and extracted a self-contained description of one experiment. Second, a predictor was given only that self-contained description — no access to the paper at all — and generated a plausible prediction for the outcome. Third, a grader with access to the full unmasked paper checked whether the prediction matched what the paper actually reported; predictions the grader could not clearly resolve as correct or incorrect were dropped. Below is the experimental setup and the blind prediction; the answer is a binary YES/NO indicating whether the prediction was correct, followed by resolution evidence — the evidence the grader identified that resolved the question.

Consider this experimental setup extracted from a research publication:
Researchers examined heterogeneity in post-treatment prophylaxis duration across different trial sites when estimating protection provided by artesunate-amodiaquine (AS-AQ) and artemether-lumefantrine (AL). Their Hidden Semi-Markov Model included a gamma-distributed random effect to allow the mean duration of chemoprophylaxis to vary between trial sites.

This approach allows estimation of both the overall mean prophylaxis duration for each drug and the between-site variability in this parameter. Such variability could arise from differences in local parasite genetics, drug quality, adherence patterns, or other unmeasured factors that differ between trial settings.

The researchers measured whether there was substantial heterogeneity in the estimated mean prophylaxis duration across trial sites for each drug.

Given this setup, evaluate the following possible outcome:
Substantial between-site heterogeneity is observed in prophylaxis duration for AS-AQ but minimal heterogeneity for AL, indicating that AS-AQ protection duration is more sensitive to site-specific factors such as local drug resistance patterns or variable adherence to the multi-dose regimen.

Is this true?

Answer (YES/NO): NO